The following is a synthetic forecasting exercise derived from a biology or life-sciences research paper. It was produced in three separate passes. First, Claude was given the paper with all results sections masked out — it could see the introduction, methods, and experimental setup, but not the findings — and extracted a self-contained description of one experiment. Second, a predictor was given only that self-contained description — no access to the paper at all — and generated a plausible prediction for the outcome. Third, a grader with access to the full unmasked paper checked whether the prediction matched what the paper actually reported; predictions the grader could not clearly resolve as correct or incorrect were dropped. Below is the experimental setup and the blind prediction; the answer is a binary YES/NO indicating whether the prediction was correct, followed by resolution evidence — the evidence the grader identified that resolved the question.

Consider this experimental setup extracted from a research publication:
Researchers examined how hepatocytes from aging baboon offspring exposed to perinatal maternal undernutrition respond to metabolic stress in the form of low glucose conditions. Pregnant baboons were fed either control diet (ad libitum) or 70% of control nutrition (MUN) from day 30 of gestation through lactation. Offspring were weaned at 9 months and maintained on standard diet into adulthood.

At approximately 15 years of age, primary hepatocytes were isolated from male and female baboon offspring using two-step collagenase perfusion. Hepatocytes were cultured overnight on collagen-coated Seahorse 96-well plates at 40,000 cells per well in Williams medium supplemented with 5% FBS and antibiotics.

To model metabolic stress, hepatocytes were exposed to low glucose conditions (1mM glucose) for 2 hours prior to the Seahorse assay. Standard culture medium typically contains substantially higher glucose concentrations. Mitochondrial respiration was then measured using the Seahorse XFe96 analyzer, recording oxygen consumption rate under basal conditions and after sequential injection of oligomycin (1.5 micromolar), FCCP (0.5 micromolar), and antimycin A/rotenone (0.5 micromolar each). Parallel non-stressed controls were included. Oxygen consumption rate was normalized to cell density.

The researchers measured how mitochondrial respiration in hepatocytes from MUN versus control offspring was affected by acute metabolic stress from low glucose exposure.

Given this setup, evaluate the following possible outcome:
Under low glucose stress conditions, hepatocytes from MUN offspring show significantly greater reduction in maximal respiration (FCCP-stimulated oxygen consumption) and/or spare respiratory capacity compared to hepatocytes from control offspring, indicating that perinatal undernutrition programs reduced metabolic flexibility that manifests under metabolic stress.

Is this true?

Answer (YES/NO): NO